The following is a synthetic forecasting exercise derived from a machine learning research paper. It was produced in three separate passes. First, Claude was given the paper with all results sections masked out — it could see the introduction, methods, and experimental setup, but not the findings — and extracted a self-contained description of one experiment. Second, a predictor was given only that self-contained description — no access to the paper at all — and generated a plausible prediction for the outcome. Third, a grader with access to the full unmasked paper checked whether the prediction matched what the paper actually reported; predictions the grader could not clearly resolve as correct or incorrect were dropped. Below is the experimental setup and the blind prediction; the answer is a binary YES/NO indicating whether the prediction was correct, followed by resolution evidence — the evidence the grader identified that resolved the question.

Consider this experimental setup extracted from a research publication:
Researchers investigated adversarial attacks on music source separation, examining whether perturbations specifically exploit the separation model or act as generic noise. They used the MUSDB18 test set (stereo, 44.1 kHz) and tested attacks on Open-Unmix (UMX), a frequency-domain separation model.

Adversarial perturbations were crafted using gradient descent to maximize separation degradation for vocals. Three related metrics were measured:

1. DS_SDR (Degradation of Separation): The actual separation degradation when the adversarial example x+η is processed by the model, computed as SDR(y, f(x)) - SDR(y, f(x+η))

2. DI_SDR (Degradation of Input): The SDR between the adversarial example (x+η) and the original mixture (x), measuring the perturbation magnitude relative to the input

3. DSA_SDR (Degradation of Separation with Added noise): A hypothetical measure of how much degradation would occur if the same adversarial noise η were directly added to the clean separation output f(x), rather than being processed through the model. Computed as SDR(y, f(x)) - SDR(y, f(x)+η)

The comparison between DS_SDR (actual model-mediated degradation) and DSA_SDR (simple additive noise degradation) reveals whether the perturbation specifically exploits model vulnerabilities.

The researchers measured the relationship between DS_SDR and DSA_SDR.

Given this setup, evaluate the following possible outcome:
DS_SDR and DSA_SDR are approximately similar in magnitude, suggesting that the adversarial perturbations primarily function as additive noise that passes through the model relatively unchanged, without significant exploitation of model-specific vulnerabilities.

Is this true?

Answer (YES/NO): NO